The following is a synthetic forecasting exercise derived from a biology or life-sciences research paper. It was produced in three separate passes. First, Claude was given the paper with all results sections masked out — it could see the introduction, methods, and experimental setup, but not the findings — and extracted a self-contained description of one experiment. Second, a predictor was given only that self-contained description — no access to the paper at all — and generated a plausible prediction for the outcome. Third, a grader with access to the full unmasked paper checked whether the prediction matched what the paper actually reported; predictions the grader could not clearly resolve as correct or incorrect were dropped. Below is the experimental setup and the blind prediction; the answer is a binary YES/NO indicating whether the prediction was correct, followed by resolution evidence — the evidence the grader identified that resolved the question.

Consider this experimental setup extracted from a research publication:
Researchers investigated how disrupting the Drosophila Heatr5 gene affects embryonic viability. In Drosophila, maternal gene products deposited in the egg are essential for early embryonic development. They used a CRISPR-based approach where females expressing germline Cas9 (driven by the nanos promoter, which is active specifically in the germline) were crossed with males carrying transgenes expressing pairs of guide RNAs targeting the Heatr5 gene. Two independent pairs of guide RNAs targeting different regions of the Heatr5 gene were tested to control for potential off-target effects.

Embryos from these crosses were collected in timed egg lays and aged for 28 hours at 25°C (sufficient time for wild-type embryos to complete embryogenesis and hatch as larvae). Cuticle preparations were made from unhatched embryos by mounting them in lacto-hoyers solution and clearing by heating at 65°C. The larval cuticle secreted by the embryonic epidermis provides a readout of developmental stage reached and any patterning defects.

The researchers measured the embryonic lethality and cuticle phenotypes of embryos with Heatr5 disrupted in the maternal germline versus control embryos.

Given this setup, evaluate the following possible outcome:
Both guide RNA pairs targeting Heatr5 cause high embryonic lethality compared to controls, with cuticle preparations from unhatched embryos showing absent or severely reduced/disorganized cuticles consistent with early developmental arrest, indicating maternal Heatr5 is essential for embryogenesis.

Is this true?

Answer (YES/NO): NO